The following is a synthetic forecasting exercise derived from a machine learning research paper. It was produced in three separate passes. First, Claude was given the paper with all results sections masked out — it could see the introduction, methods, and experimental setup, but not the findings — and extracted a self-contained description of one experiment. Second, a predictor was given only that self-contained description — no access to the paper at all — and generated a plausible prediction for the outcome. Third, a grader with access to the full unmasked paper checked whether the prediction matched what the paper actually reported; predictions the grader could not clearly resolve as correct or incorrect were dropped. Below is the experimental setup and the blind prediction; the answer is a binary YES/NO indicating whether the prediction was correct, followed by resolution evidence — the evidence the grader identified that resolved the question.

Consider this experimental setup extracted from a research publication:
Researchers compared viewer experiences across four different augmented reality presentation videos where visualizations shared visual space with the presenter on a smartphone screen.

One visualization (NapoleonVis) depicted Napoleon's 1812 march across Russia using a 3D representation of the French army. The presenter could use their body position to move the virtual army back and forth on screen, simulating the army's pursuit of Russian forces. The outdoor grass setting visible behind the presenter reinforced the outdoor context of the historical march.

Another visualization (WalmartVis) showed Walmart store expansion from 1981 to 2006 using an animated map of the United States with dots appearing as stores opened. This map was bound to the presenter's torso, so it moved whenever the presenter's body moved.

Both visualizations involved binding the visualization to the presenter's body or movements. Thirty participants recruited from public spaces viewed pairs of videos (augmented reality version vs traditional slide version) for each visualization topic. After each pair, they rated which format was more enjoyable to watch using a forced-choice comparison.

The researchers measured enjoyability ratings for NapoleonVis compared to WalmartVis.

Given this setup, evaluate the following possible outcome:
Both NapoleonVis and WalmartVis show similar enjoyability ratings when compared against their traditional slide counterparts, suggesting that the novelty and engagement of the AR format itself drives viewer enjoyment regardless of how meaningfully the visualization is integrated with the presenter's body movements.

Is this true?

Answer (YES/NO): NO